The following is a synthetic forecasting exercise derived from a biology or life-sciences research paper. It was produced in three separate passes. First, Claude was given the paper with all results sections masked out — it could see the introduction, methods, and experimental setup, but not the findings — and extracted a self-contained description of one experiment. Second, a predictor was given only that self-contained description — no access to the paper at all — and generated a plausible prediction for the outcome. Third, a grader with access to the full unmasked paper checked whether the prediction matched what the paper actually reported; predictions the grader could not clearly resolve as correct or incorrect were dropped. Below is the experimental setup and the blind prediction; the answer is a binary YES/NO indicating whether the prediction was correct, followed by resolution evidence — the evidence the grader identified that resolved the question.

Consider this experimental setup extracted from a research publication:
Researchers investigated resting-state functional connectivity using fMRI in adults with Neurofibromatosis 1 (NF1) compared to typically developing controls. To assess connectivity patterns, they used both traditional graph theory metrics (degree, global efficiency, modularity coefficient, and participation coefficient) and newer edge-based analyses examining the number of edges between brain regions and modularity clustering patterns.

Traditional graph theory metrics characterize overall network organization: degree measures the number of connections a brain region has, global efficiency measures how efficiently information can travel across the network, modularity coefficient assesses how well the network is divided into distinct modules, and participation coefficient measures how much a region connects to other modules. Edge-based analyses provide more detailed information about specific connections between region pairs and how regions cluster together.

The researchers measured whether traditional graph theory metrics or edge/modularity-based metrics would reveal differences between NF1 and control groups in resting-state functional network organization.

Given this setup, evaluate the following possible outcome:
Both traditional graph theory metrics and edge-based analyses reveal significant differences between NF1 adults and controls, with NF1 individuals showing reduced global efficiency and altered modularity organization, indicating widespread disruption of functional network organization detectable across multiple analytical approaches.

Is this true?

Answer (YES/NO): NO